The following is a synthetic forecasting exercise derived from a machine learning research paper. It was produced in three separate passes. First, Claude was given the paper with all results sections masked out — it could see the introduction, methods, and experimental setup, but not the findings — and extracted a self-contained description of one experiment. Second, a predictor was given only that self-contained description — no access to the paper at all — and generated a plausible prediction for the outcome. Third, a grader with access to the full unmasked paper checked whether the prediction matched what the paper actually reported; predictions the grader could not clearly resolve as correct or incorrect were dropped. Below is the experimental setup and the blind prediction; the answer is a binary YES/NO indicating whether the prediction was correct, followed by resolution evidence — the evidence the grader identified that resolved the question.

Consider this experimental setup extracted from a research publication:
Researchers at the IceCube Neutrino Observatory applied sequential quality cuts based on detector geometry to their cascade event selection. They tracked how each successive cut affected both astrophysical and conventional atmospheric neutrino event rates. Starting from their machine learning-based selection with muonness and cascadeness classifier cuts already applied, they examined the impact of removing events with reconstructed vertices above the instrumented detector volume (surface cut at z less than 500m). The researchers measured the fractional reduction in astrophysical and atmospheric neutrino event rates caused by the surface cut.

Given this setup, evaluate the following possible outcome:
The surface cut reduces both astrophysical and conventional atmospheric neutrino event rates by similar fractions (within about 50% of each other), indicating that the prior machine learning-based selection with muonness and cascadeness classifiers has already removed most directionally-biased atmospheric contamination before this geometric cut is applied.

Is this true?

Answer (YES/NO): NO